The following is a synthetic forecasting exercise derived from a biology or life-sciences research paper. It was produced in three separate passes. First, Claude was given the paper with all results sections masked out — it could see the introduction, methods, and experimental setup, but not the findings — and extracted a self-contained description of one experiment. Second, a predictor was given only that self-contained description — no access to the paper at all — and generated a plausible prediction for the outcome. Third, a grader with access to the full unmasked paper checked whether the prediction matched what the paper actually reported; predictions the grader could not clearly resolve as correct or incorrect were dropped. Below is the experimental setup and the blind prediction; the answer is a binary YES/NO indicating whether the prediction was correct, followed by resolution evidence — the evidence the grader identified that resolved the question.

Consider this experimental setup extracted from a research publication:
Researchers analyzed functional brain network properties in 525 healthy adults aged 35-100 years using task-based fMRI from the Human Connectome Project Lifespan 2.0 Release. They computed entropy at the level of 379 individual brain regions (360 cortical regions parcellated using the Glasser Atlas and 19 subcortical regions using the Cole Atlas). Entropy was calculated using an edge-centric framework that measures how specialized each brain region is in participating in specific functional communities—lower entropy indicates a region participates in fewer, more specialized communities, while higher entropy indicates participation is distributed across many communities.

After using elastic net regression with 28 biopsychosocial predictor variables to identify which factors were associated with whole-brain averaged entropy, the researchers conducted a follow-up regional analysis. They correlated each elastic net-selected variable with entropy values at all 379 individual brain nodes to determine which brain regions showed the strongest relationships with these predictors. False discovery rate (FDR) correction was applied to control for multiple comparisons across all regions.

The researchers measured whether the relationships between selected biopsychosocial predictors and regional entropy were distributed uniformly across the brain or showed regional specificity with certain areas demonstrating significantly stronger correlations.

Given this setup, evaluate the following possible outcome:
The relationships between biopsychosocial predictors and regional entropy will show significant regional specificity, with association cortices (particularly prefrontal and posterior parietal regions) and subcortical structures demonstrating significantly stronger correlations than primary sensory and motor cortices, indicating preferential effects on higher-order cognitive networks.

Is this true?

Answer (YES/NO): NO